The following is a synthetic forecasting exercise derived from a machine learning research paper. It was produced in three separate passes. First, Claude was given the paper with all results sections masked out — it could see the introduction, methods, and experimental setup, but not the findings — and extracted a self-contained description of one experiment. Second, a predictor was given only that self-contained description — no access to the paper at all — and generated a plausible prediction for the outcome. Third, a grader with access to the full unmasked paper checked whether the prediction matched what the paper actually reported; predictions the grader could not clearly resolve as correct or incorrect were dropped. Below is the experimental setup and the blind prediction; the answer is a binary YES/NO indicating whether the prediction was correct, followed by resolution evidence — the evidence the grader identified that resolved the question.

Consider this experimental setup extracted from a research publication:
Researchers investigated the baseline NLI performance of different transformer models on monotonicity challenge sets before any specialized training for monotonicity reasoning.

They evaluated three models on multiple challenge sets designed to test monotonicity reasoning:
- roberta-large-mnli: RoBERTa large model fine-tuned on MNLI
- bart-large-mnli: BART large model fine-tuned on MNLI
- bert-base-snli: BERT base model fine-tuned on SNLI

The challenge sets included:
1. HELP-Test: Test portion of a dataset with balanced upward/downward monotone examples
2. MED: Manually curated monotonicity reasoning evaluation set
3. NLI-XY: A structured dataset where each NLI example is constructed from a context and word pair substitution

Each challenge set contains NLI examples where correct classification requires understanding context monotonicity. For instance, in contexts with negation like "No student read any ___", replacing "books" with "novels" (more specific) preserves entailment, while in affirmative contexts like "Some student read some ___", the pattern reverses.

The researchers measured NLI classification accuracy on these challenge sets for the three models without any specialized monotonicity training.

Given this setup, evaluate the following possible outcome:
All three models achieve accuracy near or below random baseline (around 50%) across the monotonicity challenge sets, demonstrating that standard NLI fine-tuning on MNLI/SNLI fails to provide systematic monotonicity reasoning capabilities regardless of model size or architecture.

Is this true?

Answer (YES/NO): NO